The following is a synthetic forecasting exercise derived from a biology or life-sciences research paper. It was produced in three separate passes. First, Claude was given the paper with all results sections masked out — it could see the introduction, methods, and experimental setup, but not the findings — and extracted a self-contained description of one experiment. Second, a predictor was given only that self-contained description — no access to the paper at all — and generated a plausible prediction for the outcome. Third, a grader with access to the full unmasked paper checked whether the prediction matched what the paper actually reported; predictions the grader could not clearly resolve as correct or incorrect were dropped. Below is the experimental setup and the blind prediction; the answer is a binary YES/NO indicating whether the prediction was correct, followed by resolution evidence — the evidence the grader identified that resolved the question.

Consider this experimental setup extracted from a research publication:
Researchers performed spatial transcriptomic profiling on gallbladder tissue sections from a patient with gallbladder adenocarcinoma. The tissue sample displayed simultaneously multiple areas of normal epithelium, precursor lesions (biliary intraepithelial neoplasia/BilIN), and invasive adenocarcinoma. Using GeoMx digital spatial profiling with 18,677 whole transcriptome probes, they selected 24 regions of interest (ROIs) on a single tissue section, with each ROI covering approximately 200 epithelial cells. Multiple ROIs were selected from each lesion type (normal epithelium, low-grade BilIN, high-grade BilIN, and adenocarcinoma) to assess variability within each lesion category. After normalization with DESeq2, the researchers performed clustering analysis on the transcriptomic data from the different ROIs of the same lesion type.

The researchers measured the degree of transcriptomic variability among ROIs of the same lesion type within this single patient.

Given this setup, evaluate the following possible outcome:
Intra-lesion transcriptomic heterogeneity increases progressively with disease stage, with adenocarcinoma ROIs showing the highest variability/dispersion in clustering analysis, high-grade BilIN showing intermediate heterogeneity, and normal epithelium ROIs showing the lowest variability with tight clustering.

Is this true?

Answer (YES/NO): NO